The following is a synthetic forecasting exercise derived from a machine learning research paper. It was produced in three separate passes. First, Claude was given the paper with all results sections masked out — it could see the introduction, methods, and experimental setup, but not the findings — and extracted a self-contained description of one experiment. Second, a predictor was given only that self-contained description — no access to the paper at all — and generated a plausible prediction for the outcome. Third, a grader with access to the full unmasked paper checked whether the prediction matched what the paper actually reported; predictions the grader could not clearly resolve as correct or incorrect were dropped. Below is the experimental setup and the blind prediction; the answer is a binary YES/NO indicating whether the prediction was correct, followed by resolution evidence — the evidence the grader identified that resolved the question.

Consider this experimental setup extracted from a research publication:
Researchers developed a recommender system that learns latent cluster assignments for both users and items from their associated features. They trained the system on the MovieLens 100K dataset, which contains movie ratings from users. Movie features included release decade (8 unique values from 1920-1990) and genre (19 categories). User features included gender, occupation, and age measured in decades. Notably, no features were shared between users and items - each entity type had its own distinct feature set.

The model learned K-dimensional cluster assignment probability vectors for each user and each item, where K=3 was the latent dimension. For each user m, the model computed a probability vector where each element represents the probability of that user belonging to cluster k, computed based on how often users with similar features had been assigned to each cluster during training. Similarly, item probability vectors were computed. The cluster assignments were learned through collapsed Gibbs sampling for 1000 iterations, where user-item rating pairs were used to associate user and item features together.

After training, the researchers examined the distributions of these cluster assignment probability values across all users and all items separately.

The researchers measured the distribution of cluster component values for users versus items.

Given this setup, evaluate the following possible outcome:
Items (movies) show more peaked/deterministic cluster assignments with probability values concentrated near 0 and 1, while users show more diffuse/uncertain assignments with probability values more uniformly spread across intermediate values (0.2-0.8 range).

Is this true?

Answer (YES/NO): NO